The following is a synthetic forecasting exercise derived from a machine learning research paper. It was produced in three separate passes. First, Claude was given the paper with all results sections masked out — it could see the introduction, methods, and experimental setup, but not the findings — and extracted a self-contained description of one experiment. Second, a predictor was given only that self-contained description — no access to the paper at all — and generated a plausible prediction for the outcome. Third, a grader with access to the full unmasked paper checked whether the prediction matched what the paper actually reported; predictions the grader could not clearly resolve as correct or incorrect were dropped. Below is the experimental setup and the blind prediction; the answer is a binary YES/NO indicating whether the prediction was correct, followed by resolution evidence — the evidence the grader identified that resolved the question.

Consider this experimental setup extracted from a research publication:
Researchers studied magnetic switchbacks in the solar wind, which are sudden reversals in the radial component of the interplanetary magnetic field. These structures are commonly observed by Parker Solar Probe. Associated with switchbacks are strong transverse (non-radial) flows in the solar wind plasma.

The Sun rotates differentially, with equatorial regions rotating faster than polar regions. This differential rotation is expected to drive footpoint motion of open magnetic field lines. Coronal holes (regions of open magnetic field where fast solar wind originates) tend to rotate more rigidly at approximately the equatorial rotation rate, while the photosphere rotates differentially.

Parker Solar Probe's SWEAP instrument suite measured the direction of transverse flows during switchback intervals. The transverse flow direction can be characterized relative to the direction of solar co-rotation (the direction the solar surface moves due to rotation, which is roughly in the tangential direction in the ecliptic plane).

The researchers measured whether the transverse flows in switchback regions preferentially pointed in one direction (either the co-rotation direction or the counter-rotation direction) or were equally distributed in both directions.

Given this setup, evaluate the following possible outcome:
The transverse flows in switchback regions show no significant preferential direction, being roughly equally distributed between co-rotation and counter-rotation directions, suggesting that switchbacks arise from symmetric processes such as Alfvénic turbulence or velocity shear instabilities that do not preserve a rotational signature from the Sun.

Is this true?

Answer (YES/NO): NO